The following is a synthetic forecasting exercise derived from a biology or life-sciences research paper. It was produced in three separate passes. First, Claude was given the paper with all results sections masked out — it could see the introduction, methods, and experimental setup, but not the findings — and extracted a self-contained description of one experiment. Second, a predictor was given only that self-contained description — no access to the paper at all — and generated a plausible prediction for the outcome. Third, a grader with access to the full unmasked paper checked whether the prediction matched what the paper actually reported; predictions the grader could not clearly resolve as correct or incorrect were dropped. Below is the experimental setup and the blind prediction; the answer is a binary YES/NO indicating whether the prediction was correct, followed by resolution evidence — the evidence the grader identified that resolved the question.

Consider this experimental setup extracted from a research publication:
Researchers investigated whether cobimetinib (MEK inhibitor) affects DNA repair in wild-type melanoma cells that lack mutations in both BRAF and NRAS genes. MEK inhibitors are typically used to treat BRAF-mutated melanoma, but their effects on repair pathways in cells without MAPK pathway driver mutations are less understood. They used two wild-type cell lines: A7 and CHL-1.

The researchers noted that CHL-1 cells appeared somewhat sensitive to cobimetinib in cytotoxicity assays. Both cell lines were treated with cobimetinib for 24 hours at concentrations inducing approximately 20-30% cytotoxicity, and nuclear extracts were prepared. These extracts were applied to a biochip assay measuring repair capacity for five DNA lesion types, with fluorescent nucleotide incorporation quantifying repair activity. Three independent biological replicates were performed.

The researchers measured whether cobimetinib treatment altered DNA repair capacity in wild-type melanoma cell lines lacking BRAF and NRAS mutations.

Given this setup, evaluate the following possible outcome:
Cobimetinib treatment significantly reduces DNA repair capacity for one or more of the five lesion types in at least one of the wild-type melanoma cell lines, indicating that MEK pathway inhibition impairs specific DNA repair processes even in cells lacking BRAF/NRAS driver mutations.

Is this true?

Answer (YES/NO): YES